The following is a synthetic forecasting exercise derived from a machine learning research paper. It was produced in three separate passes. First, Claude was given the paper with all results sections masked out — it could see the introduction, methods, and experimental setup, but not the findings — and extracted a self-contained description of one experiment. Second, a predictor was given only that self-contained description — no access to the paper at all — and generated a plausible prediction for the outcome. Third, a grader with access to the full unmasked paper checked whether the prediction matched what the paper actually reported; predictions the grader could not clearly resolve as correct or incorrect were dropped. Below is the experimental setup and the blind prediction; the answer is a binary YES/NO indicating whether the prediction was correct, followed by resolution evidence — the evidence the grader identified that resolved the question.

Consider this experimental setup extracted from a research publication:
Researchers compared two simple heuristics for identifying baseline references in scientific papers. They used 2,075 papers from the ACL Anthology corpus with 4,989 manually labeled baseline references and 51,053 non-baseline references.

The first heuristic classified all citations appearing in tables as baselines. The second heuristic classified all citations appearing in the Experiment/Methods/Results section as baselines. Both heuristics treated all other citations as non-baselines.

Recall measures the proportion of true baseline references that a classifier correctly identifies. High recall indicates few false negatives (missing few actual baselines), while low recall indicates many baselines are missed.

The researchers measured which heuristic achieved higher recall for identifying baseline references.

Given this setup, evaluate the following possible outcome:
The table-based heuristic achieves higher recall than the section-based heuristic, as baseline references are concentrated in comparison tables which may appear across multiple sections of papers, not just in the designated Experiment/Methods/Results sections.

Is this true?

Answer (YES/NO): NO